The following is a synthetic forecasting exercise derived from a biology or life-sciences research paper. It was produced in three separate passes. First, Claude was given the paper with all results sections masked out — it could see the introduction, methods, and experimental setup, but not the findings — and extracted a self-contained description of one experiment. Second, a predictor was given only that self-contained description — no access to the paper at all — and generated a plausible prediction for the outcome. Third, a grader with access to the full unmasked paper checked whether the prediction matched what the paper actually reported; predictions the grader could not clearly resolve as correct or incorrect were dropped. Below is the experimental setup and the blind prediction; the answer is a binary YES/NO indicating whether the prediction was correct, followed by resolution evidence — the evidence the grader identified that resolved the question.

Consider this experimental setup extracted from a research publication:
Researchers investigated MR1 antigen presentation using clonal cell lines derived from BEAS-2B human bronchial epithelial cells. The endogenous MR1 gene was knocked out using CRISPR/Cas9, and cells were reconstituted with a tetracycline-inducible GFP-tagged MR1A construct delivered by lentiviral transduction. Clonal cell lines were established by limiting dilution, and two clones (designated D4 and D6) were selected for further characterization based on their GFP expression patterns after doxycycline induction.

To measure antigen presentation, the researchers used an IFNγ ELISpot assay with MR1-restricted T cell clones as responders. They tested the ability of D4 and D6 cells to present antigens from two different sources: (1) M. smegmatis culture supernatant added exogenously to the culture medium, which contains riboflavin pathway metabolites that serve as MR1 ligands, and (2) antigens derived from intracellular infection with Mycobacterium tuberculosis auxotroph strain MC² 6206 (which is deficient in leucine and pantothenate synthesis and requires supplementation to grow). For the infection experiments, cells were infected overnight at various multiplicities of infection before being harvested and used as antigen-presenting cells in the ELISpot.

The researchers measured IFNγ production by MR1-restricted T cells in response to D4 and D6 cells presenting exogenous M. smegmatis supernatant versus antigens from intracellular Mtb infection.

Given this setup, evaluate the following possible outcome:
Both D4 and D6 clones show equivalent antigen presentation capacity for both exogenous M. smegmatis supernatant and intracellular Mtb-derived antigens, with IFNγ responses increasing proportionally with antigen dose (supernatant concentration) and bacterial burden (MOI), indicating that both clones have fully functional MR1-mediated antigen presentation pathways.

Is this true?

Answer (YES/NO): NO